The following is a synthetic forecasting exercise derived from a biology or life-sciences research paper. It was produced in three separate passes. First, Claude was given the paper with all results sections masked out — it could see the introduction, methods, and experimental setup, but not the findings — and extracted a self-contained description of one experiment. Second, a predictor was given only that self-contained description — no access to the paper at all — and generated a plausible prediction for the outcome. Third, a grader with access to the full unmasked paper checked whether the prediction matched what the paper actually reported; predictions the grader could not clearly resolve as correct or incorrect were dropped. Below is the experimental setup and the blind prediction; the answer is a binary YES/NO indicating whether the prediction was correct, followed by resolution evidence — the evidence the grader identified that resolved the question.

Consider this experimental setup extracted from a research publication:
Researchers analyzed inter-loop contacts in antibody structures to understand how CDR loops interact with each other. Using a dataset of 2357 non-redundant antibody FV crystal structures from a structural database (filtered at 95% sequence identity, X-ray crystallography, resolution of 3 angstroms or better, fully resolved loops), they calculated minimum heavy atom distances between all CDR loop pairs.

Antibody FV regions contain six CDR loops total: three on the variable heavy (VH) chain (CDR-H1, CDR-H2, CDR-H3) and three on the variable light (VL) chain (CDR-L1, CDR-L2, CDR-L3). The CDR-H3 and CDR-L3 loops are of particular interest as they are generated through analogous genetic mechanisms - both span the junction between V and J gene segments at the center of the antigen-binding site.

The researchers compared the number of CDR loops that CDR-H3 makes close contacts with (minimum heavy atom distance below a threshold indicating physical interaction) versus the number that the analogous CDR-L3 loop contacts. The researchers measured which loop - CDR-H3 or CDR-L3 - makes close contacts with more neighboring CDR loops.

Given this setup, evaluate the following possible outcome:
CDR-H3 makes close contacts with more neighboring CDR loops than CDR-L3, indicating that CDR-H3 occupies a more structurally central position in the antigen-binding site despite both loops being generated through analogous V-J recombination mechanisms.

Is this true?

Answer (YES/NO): YES